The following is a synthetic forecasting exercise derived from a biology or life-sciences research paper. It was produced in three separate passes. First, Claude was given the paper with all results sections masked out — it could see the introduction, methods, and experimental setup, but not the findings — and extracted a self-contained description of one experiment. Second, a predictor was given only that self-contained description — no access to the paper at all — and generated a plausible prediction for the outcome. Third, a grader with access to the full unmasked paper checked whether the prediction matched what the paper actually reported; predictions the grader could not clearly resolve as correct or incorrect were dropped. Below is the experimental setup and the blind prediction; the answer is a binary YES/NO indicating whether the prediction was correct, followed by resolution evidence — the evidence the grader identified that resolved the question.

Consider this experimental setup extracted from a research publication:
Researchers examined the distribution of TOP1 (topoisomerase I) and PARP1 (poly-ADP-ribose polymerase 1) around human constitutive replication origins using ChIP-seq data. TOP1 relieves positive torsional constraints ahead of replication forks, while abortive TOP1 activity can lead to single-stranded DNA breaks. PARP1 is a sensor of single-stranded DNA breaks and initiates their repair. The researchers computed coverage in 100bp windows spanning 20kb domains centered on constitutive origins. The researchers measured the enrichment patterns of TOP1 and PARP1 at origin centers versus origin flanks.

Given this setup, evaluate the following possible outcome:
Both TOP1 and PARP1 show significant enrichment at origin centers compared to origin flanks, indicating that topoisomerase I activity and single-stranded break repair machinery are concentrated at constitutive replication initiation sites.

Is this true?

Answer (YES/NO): NO